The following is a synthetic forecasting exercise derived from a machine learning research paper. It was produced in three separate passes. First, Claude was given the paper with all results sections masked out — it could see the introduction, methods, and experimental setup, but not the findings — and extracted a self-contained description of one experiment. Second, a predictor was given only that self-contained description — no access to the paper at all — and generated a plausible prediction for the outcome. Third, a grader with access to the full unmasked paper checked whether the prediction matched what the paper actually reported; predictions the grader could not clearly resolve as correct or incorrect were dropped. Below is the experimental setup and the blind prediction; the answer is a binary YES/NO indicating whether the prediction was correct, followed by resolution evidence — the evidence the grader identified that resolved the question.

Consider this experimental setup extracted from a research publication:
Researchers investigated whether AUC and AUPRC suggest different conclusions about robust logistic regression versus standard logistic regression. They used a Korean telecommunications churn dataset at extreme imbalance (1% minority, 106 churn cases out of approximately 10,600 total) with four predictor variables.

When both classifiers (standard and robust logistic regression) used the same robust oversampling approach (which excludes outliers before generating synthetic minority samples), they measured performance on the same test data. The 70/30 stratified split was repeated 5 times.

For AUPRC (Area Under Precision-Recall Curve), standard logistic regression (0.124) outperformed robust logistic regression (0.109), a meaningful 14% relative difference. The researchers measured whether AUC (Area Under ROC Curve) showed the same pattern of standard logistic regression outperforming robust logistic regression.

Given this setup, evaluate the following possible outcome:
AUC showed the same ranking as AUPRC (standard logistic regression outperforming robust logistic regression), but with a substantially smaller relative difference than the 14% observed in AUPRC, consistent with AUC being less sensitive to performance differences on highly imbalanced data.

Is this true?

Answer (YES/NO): NO